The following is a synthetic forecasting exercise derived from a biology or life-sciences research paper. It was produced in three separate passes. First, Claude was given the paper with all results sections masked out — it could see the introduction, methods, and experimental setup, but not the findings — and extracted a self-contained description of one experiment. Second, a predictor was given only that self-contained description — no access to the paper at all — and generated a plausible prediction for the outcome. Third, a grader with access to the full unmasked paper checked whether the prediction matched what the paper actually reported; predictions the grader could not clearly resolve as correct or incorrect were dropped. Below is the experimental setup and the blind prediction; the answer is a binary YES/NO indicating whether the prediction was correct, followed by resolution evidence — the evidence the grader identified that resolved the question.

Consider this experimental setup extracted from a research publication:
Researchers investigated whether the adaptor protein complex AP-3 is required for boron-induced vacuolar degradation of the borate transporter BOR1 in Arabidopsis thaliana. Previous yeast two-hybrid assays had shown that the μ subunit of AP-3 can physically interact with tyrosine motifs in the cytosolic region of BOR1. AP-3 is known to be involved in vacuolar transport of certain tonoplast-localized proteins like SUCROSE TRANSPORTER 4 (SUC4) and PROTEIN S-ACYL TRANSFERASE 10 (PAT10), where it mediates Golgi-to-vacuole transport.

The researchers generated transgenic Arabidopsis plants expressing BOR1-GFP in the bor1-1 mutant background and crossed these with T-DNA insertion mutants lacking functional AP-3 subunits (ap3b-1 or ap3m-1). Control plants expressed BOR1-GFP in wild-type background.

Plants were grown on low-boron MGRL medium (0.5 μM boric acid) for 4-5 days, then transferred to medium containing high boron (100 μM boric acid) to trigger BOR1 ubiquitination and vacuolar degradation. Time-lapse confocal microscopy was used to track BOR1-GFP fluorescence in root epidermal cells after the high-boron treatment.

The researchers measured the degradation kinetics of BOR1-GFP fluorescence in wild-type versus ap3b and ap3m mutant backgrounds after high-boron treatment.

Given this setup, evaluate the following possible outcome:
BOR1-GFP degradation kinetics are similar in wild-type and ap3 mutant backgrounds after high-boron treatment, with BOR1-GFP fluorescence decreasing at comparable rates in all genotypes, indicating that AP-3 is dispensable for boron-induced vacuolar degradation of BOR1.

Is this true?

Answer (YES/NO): YES